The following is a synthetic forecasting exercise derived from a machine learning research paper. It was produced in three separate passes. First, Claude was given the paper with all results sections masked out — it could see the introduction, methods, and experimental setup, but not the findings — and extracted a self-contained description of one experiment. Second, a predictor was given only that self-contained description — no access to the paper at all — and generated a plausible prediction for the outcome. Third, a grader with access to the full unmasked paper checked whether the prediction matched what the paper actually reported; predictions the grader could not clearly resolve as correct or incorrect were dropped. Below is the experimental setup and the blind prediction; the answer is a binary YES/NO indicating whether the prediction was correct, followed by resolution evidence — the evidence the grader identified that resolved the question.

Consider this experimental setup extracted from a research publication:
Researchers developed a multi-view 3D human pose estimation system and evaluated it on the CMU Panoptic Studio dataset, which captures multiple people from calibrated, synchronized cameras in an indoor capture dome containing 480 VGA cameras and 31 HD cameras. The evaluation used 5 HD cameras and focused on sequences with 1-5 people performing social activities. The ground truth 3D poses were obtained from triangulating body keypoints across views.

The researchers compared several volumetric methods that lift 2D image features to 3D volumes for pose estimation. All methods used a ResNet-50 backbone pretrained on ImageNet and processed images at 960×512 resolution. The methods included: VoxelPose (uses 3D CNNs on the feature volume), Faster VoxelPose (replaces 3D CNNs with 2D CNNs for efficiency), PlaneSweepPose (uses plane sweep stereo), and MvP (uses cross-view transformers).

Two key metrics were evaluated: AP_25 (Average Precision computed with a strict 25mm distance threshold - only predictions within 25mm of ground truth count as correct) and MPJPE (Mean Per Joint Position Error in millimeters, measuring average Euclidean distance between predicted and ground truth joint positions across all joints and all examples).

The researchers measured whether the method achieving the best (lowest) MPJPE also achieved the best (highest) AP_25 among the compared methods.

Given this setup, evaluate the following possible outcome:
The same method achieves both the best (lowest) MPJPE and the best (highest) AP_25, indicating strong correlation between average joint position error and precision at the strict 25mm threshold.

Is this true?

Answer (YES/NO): NO